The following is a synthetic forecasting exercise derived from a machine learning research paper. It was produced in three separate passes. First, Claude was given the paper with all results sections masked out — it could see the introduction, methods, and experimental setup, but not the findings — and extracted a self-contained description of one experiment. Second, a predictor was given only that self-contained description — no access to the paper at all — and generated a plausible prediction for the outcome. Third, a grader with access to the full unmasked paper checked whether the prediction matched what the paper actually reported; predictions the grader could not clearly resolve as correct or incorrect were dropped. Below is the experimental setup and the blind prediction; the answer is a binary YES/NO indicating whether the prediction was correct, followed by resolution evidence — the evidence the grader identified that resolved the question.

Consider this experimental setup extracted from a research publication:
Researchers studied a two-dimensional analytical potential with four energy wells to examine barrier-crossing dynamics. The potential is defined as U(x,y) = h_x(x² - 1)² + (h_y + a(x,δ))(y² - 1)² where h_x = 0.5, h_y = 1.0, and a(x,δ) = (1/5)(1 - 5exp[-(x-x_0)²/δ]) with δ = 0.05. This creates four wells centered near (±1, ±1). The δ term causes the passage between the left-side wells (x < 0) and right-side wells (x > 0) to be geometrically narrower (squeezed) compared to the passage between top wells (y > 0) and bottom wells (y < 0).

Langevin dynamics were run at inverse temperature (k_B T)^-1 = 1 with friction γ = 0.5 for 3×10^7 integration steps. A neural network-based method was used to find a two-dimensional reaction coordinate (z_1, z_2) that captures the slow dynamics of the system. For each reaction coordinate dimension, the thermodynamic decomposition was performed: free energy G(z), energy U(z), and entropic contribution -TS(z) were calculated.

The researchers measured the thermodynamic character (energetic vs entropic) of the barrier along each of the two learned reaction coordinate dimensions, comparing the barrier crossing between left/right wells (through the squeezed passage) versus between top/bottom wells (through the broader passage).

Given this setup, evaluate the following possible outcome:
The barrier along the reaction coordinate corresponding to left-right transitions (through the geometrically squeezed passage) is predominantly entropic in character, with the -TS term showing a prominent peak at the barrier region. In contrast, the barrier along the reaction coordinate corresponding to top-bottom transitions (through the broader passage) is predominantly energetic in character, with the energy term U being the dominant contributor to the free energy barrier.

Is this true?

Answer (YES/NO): YES